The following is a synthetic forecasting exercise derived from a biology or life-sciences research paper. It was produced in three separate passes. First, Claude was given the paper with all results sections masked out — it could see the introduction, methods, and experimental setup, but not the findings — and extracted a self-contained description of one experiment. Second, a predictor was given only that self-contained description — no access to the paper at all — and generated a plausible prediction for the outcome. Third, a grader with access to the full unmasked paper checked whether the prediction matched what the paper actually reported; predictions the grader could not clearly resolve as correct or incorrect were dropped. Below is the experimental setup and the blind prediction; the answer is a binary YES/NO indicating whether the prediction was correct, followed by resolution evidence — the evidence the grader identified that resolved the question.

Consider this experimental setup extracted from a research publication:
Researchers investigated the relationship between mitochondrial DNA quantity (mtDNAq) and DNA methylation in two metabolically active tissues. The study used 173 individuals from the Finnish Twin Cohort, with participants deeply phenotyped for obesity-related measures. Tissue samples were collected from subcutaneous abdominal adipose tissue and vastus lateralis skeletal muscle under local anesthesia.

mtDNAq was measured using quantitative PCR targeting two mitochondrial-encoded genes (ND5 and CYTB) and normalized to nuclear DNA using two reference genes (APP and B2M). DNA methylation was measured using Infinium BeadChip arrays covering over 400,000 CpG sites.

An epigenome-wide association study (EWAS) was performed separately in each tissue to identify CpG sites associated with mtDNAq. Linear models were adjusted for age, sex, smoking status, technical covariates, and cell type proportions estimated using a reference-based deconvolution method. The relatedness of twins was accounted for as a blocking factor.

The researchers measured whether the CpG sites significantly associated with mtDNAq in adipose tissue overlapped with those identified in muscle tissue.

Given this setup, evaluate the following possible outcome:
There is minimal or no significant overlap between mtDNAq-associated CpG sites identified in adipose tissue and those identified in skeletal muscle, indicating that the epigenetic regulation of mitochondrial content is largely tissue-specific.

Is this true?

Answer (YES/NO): YES